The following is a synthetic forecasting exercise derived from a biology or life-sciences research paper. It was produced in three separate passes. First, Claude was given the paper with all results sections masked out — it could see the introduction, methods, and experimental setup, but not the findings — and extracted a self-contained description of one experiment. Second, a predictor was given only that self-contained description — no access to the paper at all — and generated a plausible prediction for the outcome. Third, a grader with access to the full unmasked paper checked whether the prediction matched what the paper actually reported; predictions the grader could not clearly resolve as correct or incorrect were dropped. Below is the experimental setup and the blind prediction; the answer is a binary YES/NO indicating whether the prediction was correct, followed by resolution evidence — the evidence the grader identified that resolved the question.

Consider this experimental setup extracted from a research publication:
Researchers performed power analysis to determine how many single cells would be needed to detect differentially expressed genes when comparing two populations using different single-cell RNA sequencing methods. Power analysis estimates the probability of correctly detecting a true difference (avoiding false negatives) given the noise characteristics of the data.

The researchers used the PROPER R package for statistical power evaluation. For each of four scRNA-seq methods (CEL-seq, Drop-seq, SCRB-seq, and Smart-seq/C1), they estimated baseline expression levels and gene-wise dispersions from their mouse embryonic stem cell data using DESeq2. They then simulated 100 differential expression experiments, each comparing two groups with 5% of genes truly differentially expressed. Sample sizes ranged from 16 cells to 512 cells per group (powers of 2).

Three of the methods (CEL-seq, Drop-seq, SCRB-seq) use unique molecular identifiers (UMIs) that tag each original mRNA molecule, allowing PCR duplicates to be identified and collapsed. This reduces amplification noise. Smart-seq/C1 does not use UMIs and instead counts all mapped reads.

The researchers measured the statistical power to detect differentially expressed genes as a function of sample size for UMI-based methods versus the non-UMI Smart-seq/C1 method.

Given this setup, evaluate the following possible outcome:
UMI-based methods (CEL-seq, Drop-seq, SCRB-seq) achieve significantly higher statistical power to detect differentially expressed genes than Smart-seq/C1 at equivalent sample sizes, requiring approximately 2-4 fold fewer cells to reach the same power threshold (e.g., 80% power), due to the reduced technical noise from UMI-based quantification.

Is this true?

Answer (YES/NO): NO